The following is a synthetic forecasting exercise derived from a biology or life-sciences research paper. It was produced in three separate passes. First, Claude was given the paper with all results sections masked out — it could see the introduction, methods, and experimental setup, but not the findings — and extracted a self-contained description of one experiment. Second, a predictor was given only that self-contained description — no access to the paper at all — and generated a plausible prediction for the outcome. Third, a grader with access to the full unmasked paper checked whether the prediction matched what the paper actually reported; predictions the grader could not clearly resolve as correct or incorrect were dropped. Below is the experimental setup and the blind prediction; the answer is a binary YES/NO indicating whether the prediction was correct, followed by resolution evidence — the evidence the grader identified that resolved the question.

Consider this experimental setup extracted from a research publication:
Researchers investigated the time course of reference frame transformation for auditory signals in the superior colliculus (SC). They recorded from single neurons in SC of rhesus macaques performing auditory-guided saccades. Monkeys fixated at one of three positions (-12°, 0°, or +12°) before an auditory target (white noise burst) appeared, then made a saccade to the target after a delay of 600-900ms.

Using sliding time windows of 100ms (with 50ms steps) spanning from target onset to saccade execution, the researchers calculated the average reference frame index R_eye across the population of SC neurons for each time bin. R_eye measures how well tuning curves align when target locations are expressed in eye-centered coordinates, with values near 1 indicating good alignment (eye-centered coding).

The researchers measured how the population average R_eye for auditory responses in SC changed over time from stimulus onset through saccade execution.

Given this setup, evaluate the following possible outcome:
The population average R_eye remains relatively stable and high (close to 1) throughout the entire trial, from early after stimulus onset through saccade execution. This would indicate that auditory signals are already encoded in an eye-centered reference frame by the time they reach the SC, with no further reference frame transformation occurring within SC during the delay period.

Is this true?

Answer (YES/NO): NO